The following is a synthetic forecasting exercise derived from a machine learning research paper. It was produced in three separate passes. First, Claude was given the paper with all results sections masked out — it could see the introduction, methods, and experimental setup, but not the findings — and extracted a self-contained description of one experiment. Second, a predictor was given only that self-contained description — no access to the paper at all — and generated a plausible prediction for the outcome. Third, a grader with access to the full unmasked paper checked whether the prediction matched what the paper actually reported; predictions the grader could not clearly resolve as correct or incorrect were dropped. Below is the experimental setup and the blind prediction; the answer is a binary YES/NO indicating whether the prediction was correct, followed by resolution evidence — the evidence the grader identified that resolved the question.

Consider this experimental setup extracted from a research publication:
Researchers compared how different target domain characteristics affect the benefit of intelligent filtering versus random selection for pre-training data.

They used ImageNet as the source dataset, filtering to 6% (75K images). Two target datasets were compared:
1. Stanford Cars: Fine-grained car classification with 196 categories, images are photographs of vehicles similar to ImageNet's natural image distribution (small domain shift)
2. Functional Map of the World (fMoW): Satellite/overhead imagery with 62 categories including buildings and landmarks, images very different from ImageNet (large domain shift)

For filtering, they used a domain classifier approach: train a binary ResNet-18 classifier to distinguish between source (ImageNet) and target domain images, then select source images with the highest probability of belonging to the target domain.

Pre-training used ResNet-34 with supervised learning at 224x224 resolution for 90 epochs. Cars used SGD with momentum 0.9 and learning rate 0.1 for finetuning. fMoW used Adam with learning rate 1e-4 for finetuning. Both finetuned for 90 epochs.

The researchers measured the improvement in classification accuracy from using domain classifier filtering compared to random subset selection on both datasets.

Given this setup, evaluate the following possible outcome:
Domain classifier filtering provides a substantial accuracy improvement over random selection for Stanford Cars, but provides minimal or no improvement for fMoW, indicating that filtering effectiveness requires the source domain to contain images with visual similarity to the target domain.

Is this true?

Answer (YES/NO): NO